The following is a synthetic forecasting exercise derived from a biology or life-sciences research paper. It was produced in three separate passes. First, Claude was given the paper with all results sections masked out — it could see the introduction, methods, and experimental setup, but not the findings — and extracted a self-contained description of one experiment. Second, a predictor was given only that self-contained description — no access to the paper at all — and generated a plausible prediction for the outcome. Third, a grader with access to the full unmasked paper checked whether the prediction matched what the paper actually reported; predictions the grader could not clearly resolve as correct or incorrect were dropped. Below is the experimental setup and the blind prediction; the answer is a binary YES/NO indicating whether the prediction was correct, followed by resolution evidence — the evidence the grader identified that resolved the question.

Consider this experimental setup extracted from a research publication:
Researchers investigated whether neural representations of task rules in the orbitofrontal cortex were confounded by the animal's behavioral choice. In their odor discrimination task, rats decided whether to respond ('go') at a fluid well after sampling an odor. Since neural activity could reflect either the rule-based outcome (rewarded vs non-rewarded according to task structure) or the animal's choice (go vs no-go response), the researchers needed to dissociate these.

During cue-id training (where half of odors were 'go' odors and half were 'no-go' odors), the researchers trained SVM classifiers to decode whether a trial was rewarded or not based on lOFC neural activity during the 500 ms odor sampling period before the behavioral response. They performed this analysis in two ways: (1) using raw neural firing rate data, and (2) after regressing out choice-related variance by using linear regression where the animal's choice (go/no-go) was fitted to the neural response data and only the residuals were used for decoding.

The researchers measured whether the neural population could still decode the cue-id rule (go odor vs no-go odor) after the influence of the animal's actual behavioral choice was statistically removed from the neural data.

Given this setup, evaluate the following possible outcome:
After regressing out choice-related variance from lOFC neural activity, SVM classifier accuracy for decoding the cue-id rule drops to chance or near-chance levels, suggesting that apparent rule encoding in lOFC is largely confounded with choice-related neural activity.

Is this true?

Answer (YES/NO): NO